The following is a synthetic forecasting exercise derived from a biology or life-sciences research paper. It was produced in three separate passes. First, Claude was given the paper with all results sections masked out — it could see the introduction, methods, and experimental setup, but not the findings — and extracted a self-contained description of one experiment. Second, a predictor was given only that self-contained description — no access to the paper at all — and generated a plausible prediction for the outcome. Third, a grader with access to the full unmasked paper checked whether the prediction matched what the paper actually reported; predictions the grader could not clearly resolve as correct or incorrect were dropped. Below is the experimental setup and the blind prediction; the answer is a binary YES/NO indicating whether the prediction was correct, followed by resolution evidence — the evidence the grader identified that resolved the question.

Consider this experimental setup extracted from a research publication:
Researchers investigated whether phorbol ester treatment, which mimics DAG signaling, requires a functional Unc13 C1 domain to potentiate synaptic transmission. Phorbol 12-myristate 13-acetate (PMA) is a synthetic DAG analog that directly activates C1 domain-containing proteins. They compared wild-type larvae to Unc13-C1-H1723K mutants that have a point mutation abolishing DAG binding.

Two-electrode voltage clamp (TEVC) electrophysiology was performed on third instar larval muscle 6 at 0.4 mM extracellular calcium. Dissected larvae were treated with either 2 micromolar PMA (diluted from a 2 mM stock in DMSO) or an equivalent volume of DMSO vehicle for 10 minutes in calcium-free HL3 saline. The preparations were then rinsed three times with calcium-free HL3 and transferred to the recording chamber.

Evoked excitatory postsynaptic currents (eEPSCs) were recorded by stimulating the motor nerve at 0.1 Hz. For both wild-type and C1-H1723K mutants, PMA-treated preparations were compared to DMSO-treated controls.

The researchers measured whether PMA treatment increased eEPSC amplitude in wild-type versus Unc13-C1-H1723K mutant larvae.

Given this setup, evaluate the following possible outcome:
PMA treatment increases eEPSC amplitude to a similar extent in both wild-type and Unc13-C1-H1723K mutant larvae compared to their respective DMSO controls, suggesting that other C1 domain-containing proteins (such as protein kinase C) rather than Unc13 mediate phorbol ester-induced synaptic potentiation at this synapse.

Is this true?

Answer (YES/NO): NO